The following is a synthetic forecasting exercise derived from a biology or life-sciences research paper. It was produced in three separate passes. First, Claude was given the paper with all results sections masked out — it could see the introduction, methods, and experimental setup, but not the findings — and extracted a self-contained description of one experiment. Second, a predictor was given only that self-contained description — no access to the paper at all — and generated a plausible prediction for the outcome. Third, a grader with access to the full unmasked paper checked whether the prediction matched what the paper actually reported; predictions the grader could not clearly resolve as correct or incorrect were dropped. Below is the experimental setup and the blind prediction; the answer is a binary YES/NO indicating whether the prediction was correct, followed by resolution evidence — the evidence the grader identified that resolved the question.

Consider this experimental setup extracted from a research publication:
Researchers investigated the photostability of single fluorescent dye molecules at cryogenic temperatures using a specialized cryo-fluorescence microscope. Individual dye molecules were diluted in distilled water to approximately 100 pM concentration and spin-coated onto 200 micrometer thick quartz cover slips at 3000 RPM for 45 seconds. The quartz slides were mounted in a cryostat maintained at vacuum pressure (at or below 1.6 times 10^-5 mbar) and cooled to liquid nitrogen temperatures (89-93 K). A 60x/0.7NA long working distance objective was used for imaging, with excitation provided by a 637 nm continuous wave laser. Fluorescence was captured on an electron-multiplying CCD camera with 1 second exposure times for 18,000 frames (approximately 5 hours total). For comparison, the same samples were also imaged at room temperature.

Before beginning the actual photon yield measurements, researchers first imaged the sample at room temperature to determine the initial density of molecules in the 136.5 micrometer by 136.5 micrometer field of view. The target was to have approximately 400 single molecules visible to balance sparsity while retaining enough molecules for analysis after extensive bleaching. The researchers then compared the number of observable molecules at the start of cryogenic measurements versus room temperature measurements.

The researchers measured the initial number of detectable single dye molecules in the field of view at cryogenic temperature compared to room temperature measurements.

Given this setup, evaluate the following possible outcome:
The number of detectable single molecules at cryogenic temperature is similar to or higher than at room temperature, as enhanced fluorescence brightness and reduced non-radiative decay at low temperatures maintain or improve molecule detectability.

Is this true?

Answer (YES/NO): YES